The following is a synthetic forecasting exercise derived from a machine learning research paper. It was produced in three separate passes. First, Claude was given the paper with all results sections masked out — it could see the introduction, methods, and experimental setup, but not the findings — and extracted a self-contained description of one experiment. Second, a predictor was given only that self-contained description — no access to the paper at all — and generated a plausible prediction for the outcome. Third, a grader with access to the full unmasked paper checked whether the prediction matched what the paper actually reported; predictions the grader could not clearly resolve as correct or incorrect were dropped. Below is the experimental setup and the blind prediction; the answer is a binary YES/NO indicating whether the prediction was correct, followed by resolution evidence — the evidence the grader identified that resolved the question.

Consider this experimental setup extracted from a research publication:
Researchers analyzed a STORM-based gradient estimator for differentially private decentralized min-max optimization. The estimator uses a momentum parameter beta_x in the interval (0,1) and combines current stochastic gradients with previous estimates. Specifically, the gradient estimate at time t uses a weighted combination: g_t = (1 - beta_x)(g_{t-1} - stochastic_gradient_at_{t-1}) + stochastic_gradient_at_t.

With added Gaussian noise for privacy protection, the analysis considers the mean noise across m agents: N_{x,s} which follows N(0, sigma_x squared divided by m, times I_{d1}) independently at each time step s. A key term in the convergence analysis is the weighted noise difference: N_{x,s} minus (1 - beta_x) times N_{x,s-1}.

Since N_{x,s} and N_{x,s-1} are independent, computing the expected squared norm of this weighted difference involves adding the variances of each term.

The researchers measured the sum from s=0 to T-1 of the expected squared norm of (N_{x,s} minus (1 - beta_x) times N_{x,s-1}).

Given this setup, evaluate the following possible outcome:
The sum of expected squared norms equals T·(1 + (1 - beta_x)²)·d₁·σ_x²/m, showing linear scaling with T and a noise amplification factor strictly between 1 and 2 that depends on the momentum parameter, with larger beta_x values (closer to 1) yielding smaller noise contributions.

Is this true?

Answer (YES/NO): YES